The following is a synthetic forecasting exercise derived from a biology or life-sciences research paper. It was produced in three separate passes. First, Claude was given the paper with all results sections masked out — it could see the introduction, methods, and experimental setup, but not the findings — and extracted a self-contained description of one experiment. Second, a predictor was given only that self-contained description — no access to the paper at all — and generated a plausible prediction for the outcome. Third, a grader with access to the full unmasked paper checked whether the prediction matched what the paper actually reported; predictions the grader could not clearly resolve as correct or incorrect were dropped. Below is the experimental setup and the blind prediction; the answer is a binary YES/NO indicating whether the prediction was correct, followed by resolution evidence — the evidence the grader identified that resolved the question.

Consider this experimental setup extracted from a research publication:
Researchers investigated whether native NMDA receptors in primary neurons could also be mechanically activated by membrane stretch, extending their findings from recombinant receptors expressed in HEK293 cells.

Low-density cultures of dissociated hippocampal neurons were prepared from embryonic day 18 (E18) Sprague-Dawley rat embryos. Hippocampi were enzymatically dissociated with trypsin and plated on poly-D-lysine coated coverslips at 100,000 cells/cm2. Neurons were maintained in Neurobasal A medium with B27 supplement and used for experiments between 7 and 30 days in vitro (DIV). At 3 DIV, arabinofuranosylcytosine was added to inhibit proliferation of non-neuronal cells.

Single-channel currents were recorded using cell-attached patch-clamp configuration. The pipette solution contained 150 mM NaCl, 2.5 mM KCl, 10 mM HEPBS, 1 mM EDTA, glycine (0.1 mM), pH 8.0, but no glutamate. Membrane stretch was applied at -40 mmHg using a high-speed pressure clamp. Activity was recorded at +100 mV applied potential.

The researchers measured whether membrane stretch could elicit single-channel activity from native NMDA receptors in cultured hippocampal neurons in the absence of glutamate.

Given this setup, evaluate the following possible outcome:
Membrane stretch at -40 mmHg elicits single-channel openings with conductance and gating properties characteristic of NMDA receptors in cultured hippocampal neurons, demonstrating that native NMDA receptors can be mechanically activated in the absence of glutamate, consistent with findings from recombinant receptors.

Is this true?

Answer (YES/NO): YES